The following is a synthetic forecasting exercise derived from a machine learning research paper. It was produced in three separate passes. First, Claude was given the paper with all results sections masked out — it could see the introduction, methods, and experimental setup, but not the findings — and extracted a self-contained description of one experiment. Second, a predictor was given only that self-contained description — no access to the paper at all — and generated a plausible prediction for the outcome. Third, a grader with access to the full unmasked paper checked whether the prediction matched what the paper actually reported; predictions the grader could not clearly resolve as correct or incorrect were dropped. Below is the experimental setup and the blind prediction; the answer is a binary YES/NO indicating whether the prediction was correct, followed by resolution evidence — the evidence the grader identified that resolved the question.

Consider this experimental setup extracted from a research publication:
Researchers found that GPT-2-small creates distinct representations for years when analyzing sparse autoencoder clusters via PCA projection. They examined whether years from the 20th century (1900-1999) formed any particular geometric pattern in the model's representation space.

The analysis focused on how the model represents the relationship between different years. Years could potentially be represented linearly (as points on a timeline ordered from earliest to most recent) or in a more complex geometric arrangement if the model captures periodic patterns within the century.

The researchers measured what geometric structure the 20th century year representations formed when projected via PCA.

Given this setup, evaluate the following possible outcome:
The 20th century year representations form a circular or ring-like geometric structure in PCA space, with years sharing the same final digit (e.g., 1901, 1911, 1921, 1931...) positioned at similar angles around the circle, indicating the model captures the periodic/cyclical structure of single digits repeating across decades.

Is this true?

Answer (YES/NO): NO